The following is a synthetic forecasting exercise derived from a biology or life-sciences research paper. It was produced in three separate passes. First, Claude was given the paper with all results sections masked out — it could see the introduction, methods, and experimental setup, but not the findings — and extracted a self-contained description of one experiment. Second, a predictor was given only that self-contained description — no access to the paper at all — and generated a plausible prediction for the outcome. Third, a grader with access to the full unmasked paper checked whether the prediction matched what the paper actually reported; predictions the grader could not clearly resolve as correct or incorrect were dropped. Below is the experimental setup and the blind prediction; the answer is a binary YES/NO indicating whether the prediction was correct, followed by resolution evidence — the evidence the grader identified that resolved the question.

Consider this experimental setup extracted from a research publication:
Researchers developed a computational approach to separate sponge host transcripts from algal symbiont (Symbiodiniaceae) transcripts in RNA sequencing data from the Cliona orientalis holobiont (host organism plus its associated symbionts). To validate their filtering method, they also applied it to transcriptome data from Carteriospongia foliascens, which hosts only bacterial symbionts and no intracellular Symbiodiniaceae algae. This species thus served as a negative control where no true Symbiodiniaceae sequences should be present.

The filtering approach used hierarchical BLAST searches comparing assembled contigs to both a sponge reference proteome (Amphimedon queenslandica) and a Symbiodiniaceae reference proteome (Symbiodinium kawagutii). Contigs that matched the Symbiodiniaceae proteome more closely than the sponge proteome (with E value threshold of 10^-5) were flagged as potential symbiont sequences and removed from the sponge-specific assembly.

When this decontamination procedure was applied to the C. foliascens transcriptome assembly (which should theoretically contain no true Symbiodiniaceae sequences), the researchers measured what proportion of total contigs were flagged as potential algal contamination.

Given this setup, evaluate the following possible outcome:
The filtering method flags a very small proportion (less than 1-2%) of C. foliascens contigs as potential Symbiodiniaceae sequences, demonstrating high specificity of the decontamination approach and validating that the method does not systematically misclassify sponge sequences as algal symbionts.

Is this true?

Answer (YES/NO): YES